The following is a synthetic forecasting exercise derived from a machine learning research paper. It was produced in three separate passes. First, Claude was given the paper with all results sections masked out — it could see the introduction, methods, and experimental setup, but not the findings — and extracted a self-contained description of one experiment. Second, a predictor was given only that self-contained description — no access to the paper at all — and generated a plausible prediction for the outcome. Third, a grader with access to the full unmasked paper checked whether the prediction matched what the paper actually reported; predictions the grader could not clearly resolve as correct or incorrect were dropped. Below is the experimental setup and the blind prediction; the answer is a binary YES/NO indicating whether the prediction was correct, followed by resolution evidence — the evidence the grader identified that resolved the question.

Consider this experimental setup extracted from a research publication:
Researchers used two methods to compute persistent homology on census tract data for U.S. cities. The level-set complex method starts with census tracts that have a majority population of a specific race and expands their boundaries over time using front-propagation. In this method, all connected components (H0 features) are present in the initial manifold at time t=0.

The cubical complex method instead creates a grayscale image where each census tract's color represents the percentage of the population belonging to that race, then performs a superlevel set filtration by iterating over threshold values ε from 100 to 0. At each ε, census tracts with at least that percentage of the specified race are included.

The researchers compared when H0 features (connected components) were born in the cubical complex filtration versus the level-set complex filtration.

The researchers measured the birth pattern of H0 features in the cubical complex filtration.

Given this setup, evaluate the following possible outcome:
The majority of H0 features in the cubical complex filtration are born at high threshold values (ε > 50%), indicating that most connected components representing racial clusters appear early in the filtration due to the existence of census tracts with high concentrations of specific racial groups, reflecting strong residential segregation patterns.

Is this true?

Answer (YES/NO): NO